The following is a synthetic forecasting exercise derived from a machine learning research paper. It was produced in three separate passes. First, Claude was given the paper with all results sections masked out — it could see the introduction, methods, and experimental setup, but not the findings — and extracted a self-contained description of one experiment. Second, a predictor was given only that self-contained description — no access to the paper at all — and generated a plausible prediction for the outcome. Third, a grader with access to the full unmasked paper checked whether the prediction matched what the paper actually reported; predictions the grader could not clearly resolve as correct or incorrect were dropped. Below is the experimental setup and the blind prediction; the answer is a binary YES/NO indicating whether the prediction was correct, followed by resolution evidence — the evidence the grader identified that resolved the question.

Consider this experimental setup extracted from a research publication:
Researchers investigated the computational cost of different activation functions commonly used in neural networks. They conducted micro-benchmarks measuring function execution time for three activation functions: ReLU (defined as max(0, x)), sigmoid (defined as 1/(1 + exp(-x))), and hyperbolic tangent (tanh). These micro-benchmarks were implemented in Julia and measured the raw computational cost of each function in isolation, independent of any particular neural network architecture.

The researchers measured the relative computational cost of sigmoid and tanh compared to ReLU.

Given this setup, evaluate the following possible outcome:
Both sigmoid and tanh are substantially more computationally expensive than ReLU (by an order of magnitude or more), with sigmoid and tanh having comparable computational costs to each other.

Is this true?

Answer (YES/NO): NO